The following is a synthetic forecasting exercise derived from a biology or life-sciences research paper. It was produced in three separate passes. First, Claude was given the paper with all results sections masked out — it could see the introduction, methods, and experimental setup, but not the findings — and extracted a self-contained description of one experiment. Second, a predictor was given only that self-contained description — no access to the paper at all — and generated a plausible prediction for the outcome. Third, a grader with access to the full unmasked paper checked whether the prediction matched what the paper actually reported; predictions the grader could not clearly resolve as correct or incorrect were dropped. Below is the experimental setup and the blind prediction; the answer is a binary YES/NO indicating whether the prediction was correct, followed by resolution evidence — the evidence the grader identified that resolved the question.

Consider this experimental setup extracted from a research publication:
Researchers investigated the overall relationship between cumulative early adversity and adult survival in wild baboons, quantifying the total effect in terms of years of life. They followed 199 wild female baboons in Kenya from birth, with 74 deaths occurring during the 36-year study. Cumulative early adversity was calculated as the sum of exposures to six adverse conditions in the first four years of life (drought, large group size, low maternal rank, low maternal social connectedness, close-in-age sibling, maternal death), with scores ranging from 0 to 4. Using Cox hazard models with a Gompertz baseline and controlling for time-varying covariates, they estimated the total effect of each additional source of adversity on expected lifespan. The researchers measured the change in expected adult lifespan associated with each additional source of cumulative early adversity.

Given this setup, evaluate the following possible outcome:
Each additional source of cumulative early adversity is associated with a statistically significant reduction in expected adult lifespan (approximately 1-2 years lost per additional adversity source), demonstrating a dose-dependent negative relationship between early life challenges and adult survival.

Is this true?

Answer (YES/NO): YES